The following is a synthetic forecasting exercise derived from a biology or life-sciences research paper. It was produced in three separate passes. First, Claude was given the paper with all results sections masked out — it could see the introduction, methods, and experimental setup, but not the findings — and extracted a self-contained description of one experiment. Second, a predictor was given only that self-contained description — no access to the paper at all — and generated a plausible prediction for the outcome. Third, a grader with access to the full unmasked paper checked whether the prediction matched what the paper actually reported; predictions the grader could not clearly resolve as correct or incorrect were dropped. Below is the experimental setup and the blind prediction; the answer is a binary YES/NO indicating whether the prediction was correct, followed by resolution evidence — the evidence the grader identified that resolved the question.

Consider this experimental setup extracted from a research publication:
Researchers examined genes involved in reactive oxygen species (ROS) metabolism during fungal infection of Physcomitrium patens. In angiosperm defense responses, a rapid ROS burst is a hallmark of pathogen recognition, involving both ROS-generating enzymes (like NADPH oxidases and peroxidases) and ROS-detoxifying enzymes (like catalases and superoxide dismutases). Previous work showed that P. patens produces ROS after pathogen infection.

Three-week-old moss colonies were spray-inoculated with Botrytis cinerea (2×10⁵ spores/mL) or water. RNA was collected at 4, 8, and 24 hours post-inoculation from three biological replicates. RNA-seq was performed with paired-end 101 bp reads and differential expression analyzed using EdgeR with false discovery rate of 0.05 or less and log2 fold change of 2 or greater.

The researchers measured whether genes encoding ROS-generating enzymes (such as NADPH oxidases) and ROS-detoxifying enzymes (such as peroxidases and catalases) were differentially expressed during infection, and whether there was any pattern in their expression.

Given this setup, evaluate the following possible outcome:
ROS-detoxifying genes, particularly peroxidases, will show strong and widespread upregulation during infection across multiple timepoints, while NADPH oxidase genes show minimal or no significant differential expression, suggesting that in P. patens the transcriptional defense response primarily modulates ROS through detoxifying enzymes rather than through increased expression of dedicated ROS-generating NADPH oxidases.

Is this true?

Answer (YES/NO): NO